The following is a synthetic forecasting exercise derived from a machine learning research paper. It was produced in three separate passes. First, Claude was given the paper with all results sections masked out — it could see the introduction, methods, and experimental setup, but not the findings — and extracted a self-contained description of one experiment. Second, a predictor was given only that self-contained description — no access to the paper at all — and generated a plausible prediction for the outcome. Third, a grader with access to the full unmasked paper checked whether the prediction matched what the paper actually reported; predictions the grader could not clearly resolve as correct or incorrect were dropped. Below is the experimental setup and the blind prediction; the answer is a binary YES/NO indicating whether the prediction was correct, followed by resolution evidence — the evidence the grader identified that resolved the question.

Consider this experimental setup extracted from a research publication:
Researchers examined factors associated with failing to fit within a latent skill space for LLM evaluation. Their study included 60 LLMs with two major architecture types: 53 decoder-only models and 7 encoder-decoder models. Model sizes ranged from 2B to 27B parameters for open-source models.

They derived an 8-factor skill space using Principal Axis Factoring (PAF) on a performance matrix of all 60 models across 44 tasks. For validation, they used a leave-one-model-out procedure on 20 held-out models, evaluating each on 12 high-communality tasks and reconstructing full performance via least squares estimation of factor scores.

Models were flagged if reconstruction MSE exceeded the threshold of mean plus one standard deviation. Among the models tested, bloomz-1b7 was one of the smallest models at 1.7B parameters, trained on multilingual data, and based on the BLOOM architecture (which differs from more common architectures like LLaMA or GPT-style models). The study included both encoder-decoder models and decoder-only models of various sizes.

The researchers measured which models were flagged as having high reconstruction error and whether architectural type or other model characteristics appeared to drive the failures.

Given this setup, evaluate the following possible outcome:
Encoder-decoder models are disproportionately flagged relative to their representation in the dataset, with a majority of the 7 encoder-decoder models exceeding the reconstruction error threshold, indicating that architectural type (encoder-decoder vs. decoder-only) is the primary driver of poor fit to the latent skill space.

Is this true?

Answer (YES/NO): NO